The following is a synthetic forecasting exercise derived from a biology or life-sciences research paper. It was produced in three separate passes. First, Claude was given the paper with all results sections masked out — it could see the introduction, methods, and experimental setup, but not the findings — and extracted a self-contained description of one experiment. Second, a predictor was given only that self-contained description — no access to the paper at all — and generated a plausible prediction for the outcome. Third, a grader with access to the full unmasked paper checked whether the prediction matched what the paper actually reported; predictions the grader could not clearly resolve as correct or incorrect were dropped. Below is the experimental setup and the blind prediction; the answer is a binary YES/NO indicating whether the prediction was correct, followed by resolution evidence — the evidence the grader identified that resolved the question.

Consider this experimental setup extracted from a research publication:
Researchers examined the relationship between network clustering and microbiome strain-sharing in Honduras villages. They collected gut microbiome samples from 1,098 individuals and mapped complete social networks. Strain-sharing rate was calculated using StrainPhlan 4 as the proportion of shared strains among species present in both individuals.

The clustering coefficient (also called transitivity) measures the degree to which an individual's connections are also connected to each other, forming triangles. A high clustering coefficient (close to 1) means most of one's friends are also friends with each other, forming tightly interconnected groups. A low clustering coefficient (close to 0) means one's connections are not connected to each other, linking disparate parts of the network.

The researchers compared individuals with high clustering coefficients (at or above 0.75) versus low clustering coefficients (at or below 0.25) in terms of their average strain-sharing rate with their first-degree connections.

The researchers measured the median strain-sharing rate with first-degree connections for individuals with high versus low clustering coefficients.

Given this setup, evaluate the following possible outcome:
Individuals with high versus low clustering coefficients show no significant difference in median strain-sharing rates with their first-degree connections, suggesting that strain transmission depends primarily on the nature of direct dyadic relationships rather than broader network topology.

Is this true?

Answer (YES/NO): NO